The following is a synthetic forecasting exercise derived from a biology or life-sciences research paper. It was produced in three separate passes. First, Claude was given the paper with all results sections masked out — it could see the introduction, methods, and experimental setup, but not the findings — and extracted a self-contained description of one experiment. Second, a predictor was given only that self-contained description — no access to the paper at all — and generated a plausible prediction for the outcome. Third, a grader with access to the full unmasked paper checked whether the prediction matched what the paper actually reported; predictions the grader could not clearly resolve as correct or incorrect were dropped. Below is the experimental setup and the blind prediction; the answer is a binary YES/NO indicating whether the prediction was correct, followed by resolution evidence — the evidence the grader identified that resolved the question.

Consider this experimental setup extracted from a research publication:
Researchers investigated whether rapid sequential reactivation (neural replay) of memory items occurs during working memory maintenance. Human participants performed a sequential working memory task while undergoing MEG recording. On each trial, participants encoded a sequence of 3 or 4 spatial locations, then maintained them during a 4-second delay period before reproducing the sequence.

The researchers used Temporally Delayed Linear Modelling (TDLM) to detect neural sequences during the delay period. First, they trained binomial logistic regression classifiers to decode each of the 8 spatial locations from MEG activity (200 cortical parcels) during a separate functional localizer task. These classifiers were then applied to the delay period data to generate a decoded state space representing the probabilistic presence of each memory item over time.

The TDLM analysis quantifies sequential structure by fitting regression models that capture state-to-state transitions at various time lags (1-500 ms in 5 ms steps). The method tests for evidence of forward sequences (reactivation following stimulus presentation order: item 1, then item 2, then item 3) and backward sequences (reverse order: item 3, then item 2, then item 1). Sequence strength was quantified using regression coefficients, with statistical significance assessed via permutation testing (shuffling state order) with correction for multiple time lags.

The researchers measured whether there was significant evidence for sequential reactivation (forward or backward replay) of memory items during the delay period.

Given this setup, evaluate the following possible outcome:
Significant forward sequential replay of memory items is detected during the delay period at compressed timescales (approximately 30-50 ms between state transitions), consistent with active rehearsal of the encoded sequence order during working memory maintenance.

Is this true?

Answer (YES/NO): NO